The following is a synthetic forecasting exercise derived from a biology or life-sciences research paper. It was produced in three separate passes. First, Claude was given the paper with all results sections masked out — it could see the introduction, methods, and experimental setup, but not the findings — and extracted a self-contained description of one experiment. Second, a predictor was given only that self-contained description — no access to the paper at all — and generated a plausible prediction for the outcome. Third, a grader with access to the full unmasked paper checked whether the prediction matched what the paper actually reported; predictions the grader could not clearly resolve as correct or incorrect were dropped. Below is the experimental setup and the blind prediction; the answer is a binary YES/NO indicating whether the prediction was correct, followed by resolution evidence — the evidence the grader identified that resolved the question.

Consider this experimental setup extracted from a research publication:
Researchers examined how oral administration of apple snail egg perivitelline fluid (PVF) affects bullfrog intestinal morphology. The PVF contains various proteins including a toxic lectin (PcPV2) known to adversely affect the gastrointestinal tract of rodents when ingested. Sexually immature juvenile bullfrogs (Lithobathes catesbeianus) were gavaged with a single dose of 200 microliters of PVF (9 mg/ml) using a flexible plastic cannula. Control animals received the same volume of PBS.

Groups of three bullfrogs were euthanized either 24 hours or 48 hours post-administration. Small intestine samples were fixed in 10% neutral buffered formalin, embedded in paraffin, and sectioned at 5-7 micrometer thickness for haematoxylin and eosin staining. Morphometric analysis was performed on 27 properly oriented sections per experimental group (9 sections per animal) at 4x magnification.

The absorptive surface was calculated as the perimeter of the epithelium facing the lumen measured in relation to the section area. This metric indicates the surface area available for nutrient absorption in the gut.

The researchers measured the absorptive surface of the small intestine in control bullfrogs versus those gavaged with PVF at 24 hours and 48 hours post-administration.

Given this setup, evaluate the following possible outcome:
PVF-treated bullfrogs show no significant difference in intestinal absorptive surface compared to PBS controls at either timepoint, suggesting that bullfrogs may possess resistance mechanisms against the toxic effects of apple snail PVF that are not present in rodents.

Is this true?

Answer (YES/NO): YES